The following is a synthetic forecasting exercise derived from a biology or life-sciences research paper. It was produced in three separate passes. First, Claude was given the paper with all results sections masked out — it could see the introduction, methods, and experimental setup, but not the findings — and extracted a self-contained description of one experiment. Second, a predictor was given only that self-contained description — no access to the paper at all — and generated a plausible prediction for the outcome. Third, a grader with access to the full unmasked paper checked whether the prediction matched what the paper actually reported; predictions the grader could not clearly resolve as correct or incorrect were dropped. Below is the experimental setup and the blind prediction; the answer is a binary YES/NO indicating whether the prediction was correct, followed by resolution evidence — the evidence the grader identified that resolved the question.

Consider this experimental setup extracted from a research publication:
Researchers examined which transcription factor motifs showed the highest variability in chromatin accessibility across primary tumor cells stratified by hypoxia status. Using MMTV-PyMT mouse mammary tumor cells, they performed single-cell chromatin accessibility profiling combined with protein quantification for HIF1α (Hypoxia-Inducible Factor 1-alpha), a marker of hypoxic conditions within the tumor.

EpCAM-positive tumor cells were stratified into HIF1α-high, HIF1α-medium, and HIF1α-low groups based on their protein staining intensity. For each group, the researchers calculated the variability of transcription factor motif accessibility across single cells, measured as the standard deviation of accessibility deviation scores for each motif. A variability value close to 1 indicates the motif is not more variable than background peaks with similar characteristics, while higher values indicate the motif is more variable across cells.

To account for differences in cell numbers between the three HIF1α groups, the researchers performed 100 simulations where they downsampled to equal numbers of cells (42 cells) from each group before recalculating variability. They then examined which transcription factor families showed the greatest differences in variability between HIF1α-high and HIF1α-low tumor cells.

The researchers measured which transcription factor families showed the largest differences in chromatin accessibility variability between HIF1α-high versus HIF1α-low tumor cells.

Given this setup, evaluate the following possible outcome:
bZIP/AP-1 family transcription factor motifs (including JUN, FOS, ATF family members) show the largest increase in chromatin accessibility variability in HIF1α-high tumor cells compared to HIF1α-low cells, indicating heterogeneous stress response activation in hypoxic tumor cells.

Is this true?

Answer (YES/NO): NO